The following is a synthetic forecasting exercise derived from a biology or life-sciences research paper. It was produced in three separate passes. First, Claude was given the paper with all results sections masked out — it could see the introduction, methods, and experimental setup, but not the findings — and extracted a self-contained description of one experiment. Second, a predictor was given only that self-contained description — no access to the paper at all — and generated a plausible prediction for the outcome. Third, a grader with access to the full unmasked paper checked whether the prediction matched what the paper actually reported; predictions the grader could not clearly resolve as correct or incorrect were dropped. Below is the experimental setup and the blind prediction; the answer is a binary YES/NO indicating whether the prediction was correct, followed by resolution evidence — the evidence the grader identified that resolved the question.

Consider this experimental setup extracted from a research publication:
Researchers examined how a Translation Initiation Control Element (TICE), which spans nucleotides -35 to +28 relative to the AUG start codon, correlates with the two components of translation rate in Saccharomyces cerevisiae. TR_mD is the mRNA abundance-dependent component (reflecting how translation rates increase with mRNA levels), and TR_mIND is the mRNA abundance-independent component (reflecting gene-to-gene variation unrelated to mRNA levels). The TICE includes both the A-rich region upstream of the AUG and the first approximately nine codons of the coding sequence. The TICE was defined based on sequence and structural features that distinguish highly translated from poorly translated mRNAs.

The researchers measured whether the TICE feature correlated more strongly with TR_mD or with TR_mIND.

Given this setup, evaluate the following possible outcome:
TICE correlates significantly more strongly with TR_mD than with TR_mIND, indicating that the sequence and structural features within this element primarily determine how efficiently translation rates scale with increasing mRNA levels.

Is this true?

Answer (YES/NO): YES